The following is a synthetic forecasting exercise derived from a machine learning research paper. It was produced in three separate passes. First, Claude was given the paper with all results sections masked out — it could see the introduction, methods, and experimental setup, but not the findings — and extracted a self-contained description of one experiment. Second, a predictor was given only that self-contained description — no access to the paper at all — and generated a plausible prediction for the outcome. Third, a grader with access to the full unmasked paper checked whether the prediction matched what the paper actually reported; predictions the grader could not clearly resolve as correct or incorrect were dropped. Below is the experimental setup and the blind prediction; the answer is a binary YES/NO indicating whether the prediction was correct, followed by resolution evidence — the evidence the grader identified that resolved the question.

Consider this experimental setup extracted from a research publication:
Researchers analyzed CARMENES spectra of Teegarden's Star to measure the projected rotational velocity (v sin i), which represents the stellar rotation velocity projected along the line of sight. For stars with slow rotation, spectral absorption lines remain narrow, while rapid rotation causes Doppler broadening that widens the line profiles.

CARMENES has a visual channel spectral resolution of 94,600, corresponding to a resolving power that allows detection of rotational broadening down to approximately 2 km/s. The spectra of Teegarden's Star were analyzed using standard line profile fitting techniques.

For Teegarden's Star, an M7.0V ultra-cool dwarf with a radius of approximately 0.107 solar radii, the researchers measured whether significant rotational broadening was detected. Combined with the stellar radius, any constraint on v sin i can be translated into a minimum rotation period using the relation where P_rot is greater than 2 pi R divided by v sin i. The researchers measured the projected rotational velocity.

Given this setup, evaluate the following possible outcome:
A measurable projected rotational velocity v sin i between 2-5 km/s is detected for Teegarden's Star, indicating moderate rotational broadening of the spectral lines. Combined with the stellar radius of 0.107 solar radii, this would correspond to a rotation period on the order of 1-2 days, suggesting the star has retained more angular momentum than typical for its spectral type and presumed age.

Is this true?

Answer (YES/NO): NO